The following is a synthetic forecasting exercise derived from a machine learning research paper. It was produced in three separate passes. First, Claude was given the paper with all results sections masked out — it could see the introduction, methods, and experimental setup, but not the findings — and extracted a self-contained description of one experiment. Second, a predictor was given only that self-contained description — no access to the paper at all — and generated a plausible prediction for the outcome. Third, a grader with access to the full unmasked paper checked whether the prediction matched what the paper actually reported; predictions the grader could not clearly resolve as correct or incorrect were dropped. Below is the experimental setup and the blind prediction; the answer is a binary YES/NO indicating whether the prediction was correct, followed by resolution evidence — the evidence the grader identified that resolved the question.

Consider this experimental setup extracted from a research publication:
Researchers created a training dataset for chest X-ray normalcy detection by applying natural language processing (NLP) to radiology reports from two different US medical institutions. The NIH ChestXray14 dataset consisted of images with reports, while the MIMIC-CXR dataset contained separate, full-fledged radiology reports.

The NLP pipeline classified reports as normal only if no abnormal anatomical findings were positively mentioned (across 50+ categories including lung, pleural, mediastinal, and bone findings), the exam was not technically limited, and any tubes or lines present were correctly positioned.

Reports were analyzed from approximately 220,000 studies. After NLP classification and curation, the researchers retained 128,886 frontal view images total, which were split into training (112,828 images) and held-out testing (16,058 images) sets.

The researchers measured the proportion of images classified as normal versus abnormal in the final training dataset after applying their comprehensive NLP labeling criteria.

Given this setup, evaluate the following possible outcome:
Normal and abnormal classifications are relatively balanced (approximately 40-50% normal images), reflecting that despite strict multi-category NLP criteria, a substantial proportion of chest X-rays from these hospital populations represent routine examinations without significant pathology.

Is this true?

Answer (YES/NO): YES